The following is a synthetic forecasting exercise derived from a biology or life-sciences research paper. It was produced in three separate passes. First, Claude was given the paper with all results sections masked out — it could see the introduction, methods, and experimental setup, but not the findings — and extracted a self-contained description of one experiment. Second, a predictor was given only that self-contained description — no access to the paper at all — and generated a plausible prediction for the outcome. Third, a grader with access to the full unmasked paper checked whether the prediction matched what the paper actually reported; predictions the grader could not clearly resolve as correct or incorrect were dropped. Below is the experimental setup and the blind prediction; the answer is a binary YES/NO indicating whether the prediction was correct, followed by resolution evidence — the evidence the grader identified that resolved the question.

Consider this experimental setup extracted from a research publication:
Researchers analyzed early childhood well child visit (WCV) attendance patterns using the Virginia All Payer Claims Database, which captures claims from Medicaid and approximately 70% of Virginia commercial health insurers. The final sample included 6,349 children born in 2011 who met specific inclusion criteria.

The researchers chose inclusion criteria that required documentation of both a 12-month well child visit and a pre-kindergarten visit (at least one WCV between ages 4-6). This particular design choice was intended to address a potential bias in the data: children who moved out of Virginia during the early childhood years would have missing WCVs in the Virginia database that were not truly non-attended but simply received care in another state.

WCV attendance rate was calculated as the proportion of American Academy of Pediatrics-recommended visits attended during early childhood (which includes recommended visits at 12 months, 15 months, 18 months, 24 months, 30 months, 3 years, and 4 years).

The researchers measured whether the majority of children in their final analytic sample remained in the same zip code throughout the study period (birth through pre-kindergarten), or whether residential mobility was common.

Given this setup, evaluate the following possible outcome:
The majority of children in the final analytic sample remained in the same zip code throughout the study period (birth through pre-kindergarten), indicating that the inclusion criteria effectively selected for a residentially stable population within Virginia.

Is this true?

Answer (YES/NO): YES